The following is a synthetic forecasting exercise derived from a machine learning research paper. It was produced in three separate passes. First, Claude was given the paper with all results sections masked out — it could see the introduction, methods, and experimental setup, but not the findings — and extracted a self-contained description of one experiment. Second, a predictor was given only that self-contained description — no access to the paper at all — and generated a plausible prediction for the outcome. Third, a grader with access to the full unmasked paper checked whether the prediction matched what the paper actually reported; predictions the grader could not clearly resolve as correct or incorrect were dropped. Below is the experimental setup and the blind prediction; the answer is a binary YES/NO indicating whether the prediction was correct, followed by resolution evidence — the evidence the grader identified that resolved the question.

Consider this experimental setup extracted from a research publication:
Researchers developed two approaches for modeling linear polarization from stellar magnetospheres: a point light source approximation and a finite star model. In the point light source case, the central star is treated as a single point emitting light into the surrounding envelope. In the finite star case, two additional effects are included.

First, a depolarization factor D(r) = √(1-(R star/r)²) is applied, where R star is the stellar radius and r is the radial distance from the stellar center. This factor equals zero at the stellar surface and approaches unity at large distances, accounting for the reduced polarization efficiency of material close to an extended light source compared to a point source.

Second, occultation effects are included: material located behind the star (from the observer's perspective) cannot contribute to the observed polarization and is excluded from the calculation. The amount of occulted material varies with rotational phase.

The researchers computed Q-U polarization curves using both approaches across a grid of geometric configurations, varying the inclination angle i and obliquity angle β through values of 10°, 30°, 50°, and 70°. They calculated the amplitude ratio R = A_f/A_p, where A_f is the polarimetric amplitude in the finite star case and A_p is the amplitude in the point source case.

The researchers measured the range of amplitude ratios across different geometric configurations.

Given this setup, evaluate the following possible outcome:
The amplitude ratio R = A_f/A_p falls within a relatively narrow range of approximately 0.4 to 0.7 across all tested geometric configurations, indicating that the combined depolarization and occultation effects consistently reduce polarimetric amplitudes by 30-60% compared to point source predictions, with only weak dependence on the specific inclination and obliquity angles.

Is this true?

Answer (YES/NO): NO